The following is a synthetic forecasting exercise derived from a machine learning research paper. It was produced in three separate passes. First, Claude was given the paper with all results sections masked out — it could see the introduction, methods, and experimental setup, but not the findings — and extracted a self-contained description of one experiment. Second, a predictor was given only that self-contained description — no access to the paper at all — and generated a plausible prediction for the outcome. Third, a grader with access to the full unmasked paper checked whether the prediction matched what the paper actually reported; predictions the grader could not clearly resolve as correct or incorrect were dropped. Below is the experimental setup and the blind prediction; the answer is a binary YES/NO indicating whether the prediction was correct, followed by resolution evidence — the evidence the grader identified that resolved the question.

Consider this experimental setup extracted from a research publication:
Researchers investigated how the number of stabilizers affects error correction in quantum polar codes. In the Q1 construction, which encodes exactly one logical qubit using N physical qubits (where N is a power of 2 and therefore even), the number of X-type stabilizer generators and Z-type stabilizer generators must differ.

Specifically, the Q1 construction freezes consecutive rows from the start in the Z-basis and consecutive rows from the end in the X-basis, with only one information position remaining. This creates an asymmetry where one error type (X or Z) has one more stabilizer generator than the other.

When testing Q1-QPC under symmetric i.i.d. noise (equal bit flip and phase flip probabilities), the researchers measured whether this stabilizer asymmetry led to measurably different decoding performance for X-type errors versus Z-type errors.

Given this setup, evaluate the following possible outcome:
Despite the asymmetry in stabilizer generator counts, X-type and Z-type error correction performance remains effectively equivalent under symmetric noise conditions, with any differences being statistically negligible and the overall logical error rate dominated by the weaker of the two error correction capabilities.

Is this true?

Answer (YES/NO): NO